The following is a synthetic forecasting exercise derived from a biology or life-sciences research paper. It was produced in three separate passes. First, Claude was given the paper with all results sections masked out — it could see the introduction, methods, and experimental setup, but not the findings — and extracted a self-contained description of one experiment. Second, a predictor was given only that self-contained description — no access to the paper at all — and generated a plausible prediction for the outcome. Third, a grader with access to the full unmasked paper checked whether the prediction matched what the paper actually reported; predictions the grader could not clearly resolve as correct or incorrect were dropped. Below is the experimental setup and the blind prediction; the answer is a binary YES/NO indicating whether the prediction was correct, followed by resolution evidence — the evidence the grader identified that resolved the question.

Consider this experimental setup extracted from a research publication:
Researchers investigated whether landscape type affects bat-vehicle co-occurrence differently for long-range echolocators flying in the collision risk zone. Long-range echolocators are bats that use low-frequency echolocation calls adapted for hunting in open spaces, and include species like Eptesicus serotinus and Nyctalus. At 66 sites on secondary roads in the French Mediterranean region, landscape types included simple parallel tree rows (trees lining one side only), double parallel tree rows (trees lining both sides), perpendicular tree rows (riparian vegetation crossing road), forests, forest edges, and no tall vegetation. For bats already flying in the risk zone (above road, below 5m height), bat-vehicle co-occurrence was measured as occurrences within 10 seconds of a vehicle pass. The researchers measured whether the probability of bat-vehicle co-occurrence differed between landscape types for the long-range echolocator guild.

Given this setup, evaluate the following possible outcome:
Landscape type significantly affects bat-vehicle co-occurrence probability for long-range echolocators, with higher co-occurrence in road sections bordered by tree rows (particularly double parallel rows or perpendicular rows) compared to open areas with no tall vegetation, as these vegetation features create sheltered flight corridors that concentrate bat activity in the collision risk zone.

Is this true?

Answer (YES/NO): NO